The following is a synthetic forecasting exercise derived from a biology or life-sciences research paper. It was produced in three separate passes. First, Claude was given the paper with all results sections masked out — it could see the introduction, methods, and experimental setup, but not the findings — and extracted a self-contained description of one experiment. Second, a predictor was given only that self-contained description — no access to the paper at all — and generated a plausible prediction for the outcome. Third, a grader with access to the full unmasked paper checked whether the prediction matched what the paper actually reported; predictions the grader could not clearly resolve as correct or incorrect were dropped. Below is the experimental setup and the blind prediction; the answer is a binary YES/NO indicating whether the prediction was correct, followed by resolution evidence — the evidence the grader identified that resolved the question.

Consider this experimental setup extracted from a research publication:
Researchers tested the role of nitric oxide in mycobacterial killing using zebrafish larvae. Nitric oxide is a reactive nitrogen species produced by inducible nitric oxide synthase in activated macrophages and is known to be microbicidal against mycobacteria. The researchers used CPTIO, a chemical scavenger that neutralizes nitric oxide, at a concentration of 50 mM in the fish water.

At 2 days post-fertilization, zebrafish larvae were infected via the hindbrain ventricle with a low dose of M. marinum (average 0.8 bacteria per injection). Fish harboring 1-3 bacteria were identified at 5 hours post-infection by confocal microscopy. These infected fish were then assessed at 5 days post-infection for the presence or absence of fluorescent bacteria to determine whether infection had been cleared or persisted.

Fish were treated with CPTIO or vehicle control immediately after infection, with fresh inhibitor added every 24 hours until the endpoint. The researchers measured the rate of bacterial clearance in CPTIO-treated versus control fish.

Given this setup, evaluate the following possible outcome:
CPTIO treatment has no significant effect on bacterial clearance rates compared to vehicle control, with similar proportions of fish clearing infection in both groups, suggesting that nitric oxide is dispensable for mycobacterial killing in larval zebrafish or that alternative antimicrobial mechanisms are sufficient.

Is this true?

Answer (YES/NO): NO